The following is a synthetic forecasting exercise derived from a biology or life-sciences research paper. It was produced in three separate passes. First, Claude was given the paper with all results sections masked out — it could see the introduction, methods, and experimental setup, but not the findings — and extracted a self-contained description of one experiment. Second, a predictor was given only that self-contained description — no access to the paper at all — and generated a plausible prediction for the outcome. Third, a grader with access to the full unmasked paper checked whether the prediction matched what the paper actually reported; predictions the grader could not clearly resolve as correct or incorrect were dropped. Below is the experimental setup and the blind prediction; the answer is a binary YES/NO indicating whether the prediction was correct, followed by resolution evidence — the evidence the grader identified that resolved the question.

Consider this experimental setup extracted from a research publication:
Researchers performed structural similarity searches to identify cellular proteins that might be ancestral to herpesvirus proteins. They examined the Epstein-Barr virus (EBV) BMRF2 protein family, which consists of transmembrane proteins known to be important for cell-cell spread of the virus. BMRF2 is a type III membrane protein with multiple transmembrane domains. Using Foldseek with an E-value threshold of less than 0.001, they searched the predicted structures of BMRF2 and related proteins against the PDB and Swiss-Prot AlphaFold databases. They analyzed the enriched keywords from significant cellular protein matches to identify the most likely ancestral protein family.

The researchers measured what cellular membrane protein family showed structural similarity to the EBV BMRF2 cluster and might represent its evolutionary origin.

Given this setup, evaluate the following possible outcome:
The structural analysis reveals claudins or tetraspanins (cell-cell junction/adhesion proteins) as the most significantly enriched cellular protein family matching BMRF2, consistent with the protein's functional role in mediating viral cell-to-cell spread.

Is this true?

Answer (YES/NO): NO